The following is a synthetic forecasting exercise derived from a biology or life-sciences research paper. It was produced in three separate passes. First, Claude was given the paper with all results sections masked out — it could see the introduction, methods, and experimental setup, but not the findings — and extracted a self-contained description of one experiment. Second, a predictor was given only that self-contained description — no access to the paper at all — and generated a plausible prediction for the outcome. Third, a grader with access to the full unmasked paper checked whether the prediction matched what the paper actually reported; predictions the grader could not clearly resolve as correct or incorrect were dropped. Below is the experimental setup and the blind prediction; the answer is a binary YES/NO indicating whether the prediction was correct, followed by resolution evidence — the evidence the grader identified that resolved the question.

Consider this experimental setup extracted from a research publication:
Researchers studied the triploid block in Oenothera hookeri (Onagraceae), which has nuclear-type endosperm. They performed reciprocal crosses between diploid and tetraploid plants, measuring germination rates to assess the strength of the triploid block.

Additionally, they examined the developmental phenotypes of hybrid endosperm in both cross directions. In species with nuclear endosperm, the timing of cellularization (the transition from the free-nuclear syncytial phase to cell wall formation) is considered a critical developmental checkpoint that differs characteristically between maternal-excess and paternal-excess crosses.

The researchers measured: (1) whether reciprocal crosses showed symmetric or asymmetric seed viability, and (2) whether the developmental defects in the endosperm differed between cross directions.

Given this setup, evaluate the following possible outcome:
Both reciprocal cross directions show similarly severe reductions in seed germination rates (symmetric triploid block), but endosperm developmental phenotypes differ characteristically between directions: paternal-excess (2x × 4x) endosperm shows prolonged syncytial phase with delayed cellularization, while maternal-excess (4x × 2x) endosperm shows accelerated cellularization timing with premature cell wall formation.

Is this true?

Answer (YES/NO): YES